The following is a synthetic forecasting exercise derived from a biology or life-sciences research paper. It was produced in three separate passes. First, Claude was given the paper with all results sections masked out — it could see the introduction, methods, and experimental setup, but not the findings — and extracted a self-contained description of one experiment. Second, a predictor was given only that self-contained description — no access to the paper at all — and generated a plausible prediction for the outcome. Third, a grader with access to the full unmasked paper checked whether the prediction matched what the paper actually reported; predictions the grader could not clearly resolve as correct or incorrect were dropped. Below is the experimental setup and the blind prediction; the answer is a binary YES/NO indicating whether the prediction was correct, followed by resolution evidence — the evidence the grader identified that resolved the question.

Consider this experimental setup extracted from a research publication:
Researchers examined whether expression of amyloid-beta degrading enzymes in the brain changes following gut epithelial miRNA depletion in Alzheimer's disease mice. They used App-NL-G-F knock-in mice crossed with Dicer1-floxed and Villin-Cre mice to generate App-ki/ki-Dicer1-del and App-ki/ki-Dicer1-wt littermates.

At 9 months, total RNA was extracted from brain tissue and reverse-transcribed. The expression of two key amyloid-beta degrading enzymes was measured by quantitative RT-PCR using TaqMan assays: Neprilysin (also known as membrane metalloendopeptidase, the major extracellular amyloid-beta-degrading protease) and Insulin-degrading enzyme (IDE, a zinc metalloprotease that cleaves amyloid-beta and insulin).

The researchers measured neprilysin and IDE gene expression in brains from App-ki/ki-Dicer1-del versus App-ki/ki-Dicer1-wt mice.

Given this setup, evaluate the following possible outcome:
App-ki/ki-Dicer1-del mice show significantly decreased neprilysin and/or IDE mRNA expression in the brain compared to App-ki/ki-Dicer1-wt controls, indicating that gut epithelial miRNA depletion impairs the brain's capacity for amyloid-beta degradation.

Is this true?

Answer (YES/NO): NO